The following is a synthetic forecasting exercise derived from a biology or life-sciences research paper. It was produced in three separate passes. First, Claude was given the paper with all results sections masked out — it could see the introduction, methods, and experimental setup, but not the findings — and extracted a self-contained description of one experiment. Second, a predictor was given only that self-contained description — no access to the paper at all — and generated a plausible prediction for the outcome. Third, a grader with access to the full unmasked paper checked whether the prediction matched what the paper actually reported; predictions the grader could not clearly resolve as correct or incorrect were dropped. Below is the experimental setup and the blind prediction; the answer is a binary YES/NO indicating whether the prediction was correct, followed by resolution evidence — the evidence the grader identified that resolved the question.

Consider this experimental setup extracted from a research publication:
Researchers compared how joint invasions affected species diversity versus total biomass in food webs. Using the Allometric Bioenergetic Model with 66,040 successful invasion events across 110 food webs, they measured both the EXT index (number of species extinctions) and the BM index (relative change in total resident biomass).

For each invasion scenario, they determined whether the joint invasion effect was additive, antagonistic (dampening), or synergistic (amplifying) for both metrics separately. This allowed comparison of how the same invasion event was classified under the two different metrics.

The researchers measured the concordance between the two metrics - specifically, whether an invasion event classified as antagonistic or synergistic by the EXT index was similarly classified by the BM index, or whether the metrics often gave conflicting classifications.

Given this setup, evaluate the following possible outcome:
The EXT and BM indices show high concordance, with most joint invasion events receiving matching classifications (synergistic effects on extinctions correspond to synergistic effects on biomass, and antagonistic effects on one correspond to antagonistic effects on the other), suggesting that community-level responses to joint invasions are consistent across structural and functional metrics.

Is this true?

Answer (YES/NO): NO